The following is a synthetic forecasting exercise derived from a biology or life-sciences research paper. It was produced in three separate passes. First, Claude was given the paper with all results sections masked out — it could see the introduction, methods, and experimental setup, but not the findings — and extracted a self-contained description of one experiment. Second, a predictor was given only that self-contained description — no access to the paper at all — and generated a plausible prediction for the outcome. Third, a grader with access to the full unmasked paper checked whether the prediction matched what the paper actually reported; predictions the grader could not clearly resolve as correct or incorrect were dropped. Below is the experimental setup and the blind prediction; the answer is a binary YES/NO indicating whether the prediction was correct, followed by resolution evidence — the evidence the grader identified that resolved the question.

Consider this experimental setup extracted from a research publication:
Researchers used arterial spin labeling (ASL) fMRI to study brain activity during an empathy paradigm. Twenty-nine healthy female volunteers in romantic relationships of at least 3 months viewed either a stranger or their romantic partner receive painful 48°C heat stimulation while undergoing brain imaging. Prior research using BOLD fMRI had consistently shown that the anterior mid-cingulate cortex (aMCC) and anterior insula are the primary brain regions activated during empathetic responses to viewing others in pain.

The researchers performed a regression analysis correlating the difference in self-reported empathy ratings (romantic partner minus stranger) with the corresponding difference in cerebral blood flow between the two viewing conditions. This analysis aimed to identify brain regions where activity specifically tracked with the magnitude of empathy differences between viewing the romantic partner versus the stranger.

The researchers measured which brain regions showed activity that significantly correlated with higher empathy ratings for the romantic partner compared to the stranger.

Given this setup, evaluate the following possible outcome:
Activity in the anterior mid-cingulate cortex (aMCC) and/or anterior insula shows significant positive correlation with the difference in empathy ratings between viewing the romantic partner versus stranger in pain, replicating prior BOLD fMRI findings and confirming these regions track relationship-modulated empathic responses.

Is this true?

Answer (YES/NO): NO